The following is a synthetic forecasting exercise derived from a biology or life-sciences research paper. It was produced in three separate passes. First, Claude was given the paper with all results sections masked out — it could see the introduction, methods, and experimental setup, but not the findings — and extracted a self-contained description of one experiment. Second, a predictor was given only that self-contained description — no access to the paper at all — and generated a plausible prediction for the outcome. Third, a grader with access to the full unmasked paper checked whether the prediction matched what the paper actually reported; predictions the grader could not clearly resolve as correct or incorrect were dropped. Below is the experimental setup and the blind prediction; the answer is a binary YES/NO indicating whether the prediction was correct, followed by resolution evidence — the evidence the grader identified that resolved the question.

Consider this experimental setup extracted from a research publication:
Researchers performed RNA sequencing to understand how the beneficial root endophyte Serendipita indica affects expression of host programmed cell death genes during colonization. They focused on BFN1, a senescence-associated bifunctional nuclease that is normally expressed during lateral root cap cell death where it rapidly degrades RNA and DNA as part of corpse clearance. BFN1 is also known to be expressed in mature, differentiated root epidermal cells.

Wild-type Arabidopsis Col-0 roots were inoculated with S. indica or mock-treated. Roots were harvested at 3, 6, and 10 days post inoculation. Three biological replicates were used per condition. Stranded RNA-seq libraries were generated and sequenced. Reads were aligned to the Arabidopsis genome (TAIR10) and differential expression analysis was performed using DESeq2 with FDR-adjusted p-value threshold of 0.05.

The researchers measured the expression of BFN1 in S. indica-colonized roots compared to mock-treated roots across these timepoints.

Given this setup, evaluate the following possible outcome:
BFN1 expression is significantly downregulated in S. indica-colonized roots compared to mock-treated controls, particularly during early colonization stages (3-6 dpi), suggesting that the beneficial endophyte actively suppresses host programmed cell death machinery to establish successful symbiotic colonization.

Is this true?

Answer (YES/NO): NO